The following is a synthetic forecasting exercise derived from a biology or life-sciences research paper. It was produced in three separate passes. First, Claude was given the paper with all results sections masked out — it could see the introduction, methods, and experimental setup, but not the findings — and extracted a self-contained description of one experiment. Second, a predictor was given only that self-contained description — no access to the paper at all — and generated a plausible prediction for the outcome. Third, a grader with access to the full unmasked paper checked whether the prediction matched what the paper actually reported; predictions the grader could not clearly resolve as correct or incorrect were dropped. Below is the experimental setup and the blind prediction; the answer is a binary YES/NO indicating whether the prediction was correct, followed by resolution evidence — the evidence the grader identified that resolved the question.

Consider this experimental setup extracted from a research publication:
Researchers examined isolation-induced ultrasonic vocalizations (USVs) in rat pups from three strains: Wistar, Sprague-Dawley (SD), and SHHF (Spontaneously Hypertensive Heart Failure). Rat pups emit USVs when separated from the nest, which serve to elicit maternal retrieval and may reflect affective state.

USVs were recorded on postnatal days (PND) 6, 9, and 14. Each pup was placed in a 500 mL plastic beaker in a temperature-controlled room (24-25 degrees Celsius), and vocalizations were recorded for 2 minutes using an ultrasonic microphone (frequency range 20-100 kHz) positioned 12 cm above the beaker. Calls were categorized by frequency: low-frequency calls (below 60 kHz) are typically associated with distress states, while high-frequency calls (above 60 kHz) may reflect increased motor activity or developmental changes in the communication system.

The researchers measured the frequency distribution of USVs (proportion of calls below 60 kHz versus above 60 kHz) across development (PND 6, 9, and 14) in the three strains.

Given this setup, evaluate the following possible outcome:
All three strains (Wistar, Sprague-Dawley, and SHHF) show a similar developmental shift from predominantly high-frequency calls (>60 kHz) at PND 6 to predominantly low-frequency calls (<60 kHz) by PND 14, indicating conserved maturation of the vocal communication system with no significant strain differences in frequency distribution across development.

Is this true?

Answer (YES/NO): NO